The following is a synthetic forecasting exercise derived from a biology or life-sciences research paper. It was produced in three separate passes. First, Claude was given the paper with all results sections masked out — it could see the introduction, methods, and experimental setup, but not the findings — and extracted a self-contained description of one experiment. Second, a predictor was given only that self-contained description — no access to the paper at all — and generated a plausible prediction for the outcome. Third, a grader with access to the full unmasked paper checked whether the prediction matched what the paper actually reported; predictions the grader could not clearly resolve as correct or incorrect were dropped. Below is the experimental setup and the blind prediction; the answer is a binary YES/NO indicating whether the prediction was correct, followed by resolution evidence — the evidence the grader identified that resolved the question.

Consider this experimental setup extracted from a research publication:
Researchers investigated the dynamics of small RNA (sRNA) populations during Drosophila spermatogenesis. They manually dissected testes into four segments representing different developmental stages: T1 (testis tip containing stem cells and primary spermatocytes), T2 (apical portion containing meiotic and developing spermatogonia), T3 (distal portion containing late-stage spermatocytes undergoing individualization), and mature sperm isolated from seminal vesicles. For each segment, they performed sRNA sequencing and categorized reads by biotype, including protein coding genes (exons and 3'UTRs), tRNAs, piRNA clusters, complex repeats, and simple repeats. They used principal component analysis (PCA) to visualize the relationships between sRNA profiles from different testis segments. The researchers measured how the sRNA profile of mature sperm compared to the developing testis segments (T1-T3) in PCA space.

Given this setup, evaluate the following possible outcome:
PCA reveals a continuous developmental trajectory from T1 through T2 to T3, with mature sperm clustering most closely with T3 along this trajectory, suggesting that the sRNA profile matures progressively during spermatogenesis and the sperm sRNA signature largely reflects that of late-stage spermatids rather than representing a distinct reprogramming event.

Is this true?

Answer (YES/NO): NO